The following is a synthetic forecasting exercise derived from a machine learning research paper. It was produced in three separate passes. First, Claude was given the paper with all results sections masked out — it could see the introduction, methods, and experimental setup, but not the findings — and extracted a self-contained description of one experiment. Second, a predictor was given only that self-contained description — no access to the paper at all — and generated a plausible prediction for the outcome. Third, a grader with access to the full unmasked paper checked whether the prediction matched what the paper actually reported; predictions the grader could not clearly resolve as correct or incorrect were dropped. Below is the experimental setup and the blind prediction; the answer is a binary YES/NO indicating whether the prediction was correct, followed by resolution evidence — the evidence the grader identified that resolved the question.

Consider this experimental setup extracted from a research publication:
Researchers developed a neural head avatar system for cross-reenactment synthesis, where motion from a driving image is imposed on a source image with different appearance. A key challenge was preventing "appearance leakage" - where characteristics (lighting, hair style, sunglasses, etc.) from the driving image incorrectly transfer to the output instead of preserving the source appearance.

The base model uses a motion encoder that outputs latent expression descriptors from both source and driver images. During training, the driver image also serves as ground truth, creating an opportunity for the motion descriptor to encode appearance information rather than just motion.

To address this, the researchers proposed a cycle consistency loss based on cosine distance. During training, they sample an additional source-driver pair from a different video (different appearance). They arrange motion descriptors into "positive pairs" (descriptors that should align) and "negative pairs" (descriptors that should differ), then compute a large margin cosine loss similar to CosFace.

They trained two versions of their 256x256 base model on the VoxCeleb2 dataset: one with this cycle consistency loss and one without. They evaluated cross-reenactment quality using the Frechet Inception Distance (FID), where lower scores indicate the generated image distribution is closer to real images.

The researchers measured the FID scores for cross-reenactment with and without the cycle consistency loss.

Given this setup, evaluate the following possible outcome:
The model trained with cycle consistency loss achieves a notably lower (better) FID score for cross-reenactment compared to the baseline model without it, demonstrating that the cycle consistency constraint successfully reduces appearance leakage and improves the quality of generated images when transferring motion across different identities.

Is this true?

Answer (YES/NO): YES